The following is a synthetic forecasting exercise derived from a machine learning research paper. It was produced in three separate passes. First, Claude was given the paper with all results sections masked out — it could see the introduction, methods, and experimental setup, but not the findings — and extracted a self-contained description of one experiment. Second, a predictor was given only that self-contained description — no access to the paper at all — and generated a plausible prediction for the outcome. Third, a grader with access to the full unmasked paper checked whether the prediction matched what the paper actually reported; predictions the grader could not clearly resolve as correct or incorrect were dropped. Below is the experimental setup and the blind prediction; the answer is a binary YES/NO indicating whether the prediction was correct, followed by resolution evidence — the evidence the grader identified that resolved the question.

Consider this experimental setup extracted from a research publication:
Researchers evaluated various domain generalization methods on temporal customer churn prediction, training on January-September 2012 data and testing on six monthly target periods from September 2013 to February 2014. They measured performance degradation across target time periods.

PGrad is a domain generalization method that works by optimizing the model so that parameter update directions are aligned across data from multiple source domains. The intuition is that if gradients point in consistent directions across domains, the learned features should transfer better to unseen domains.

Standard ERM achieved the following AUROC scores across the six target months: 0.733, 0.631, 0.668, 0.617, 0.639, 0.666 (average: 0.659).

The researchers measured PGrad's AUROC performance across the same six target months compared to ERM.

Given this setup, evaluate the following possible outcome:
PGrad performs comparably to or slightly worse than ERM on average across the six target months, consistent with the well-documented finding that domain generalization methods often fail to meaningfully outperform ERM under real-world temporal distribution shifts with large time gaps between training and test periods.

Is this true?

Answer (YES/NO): YES